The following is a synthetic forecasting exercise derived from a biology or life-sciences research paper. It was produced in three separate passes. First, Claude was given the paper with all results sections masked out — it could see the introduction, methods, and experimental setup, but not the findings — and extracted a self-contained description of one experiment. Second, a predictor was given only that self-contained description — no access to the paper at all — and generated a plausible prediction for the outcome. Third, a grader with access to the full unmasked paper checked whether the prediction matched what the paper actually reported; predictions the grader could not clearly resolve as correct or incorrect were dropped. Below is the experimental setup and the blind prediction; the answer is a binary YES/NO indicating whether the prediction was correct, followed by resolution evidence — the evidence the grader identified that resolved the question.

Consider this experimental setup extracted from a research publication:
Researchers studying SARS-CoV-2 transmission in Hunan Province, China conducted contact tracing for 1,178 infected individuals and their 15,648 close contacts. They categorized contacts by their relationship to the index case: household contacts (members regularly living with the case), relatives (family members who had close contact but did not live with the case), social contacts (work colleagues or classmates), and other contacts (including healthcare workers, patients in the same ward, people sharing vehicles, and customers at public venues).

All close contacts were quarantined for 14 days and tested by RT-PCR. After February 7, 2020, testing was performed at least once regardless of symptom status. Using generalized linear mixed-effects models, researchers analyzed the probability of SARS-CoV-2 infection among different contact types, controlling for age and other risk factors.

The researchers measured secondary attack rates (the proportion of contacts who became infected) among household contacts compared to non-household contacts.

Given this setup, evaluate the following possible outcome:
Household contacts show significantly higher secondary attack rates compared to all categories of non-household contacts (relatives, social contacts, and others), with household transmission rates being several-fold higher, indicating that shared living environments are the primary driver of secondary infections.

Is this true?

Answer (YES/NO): YES